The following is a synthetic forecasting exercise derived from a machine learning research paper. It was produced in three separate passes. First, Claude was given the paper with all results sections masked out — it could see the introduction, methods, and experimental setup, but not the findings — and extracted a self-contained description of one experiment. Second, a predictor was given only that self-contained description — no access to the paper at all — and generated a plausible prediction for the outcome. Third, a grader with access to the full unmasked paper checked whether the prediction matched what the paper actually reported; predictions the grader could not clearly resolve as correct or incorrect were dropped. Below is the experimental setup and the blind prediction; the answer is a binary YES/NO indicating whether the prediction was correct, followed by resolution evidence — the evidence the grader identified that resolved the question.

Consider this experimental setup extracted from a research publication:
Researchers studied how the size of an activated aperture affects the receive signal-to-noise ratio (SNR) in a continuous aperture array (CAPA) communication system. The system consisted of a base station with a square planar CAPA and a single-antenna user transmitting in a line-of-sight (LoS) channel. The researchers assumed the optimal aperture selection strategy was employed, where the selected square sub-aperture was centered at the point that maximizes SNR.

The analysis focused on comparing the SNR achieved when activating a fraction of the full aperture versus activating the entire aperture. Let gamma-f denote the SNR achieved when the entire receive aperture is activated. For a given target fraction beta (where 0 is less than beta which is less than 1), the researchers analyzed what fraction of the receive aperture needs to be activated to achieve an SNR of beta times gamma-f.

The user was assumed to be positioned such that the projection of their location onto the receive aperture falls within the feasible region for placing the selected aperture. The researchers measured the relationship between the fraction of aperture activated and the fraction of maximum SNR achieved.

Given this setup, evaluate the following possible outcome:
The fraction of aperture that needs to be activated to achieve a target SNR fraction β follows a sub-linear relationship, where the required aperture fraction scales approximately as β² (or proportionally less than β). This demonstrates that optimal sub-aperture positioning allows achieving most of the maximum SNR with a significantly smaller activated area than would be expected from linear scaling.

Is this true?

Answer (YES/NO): NO